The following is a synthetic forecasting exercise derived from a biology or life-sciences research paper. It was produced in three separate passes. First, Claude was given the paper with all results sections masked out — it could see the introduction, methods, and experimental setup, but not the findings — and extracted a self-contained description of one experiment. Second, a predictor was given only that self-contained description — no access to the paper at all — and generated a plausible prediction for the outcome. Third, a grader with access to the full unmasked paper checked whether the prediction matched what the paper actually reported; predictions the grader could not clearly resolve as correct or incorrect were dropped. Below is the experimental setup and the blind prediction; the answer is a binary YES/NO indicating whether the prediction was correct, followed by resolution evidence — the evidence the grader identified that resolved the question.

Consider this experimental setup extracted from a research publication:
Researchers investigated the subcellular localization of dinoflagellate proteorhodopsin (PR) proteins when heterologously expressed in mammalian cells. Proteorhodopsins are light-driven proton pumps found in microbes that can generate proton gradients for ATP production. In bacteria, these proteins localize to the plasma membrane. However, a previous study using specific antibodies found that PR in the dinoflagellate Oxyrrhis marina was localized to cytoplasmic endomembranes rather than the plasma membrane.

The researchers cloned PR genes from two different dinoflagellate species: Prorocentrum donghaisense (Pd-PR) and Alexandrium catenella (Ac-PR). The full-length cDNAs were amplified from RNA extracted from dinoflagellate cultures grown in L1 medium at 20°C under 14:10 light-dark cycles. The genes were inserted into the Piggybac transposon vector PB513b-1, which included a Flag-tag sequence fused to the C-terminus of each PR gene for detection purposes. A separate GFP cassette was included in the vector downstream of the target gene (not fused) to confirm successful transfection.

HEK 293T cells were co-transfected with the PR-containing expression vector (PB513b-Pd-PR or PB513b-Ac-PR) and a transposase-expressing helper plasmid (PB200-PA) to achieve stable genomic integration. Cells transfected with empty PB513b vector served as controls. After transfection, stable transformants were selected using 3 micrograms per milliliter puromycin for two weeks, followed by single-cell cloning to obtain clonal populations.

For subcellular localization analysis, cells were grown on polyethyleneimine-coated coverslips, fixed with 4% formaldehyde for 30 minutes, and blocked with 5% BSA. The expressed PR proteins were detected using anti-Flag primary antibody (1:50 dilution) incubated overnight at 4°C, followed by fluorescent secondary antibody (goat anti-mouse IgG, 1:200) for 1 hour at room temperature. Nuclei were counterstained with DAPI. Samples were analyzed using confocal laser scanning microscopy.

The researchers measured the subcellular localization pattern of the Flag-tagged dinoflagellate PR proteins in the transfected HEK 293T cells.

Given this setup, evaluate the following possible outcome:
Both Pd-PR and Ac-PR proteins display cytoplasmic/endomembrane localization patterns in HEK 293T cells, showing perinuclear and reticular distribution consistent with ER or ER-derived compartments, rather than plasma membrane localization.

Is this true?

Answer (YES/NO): NO